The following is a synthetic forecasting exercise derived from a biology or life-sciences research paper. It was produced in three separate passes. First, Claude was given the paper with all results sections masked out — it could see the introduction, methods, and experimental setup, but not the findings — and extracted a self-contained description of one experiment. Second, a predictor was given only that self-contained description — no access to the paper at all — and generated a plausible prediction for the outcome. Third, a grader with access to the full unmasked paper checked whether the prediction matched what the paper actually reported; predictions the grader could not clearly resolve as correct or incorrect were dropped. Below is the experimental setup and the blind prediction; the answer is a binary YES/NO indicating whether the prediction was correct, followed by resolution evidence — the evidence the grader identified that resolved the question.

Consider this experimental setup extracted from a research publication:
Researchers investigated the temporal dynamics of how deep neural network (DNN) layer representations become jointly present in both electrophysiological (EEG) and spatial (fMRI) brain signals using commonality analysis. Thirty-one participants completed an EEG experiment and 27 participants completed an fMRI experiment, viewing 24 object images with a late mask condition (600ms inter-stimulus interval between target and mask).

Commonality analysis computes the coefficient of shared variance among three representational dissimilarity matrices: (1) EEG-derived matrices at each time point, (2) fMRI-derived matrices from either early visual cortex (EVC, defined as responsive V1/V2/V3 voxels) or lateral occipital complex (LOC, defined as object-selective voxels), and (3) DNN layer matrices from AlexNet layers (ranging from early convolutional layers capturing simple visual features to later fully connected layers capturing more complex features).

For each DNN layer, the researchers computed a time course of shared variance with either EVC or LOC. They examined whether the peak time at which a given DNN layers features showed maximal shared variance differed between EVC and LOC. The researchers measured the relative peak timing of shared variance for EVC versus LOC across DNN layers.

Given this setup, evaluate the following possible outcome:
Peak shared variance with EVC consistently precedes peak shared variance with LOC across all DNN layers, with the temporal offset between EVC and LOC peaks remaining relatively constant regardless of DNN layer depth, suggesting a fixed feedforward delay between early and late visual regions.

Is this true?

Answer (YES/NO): NO